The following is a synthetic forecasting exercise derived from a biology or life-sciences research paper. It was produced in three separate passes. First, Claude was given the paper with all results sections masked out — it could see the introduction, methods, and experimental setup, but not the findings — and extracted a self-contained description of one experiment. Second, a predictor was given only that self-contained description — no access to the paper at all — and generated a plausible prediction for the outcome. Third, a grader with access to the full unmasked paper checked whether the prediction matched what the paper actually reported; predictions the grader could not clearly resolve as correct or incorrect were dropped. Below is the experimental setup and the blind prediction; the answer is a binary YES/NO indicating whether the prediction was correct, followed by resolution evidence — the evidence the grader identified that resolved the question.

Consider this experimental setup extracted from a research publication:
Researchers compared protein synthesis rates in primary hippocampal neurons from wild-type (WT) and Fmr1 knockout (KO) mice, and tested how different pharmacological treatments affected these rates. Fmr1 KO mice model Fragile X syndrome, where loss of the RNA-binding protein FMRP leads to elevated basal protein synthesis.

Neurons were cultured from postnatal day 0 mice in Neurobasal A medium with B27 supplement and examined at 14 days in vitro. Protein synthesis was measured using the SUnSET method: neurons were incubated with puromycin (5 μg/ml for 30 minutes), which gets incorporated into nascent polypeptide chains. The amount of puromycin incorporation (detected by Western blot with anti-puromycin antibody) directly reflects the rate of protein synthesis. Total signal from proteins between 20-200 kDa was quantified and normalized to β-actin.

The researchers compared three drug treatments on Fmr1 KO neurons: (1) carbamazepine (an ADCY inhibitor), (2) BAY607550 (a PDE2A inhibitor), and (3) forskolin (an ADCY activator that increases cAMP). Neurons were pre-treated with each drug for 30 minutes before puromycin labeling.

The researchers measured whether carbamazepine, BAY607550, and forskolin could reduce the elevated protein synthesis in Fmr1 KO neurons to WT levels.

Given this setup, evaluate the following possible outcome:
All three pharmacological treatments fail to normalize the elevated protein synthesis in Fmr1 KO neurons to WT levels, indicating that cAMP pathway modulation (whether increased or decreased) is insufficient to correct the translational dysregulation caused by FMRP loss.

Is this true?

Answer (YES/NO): NO